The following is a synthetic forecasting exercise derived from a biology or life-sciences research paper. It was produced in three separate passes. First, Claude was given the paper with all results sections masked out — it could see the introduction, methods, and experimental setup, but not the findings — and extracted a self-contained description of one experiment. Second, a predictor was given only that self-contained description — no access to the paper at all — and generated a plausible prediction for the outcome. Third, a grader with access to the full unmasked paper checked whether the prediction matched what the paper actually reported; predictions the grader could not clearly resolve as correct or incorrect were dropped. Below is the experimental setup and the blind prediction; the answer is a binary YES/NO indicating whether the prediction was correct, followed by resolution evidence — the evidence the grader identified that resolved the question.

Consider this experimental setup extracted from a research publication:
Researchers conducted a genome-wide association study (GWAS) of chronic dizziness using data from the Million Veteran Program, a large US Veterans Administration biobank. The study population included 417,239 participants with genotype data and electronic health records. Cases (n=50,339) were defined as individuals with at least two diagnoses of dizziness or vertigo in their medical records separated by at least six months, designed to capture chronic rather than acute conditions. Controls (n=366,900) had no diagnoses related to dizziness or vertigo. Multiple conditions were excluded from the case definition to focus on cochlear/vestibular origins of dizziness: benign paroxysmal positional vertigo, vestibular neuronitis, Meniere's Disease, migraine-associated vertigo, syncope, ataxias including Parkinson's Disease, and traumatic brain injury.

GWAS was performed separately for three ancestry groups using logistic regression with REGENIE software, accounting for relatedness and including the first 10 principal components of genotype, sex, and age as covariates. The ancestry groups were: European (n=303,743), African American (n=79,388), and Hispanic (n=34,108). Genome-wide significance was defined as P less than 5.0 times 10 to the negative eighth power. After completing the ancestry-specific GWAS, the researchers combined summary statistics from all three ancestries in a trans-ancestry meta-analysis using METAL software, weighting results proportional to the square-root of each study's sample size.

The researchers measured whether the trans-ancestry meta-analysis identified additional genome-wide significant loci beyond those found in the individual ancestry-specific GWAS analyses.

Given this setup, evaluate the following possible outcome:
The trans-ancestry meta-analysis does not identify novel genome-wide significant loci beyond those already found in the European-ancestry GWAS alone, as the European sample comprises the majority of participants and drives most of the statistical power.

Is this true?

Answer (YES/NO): NO